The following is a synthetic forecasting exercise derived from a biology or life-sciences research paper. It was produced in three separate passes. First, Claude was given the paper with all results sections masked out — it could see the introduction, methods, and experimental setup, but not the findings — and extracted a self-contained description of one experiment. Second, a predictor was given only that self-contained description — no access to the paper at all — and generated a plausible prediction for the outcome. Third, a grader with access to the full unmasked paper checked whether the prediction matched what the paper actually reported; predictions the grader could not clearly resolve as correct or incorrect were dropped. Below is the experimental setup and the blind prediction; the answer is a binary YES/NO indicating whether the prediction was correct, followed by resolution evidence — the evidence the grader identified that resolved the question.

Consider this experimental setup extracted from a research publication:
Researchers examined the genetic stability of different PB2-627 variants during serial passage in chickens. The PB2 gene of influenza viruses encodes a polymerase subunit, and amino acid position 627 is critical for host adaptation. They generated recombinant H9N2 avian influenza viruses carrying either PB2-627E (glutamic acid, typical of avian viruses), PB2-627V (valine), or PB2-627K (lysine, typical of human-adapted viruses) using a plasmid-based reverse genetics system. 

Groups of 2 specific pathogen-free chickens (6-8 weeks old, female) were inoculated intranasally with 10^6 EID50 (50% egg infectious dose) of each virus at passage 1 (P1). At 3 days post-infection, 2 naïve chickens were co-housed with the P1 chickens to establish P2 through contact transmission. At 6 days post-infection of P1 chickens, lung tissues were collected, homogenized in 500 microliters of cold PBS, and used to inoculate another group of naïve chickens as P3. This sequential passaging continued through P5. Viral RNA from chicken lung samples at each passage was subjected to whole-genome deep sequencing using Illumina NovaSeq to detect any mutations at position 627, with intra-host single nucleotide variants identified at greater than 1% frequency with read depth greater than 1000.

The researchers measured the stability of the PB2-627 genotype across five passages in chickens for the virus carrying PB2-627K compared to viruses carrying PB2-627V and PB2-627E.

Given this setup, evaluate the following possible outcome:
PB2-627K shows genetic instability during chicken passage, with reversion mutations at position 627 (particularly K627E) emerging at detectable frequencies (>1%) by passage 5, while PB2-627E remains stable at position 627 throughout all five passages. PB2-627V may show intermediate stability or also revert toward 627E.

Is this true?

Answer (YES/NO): NO